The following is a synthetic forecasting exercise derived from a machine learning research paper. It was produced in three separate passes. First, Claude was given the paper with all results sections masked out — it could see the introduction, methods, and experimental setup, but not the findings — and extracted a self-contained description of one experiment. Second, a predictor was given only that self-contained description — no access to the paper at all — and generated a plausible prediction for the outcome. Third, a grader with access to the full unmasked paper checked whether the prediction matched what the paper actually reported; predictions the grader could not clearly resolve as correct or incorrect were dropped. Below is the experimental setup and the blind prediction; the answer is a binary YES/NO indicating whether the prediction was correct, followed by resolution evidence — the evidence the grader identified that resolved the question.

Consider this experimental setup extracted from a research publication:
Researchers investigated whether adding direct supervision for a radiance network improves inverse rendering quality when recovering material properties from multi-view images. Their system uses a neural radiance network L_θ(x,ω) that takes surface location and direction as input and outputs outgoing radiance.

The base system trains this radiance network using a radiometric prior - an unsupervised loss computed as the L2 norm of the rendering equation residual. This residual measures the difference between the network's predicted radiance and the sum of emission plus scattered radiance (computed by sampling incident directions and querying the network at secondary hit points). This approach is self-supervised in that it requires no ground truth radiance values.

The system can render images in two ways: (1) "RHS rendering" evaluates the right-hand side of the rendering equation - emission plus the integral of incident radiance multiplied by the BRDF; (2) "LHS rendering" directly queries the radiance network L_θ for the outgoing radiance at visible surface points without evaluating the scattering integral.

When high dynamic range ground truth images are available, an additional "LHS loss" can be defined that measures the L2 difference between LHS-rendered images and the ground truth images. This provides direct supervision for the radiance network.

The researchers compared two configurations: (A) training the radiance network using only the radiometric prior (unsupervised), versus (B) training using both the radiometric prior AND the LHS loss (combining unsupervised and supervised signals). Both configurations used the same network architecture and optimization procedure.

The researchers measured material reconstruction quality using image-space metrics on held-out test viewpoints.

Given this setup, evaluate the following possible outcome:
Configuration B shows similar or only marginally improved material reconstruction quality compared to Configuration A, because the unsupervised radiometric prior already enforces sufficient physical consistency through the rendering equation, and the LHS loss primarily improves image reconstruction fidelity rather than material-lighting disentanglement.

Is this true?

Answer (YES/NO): YES